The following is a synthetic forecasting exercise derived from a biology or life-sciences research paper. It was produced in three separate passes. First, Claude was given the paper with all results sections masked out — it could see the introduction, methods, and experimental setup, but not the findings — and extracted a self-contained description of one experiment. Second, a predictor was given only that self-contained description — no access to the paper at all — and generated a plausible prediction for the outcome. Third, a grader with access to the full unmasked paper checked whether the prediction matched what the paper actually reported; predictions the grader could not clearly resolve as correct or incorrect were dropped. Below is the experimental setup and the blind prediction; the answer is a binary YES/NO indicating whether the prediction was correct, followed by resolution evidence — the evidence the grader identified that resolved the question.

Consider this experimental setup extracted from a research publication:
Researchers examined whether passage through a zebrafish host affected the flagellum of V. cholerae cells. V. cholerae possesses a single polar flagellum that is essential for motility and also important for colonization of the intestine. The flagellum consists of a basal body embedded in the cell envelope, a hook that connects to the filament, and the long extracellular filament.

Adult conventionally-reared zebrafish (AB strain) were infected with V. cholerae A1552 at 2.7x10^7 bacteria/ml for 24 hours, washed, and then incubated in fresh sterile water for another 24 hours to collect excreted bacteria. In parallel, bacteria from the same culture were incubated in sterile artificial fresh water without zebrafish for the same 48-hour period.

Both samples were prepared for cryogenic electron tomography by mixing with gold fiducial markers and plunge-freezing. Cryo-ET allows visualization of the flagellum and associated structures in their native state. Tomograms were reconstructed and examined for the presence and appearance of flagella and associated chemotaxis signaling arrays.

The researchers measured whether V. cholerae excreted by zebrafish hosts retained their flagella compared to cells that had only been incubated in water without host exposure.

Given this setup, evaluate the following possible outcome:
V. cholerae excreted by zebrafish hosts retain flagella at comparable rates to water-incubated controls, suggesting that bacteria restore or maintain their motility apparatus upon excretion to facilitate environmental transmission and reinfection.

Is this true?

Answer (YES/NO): NO